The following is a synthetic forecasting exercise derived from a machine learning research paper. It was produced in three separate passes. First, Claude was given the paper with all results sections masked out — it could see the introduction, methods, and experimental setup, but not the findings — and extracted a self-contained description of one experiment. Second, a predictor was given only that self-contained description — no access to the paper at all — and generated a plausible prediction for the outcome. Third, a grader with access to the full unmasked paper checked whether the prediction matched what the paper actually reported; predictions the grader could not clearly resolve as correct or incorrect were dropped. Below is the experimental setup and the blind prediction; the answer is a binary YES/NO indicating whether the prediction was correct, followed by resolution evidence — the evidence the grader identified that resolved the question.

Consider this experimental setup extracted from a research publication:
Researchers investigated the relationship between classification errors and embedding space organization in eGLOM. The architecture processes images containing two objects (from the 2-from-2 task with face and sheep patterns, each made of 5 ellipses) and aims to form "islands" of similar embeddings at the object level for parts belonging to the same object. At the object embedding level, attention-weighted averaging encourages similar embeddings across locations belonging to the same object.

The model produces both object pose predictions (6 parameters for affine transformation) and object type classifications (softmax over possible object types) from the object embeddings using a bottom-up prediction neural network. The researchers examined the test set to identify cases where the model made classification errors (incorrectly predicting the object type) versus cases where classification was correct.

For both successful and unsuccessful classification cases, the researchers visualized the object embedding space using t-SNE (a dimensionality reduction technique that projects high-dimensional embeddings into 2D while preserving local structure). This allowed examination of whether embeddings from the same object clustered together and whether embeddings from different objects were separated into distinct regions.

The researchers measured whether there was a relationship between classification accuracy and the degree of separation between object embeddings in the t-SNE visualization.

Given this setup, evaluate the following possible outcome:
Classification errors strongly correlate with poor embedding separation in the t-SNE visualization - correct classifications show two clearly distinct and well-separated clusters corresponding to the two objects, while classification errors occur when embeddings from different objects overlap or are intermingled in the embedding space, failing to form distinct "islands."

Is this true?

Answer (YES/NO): YES